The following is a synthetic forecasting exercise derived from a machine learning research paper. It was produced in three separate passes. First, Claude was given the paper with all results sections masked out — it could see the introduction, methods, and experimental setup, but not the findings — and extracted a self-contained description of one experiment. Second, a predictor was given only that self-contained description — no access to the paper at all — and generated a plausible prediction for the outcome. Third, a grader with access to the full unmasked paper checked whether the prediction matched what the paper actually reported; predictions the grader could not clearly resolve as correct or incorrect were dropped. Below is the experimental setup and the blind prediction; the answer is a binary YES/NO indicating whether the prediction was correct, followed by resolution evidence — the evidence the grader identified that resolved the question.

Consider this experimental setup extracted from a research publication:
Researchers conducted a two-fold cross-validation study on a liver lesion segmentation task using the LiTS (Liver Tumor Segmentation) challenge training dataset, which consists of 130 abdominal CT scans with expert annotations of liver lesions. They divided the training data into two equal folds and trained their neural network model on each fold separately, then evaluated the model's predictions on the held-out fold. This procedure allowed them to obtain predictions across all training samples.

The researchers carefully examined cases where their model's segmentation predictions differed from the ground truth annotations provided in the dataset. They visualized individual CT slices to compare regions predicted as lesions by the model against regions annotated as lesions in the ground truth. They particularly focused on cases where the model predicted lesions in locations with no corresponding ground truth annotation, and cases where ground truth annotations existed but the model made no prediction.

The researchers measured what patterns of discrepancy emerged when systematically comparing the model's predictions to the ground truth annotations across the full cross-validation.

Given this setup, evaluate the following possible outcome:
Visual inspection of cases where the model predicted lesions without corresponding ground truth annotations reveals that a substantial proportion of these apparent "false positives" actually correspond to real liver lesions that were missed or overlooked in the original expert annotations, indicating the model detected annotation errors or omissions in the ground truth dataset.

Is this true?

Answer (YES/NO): YES